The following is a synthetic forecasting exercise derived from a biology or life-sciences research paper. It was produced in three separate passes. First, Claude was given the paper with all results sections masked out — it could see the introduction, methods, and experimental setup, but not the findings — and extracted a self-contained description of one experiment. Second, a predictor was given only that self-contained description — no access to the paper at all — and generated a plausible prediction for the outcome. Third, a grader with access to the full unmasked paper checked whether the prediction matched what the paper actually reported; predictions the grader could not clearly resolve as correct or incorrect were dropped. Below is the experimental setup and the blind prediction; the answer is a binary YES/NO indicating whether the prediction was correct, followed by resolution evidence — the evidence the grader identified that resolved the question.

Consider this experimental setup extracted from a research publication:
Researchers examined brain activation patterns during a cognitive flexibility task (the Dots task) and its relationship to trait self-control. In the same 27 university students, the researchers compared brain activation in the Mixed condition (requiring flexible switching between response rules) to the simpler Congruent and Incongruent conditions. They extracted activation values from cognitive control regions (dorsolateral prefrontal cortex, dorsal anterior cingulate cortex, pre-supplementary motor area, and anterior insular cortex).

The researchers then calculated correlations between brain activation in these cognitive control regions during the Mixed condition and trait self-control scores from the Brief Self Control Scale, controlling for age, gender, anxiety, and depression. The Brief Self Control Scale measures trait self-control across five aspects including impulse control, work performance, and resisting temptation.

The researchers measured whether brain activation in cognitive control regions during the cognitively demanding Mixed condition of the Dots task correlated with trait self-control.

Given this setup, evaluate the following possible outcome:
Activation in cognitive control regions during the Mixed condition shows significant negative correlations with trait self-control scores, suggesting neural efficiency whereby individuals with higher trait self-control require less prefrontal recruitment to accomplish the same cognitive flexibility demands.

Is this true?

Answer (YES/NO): NO